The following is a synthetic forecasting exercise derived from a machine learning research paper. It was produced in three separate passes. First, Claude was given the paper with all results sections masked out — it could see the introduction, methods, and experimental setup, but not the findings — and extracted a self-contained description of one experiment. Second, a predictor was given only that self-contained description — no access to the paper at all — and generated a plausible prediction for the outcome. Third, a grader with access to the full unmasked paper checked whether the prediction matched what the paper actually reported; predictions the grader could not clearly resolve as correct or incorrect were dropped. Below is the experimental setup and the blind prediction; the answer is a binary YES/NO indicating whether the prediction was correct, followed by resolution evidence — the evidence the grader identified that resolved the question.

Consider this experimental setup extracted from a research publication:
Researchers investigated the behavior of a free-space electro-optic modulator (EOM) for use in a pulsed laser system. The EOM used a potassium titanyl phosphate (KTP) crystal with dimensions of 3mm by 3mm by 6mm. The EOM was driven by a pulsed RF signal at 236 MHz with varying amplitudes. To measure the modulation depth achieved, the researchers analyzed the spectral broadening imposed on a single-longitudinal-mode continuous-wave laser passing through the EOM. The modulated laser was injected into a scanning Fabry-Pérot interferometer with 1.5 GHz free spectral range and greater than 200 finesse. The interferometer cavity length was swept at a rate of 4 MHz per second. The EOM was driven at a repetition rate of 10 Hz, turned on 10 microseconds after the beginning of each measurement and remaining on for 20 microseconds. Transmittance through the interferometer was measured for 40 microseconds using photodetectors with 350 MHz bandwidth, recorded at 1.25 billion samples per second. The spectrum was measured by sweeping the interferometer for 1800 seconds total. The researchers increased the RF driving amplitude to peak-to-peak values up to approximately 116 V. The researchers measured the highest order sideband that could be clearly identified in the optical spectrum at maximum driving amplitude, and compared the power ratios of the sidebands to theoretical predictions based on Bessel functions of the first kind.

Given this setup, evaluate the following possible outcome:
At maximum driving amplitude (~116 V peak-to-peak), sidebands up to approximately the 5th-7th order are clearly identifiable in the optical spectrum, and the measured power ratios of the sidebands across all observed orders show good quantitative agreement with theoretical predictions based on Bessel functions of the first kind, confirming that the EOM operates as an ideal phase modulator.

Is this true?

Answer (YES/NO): NO